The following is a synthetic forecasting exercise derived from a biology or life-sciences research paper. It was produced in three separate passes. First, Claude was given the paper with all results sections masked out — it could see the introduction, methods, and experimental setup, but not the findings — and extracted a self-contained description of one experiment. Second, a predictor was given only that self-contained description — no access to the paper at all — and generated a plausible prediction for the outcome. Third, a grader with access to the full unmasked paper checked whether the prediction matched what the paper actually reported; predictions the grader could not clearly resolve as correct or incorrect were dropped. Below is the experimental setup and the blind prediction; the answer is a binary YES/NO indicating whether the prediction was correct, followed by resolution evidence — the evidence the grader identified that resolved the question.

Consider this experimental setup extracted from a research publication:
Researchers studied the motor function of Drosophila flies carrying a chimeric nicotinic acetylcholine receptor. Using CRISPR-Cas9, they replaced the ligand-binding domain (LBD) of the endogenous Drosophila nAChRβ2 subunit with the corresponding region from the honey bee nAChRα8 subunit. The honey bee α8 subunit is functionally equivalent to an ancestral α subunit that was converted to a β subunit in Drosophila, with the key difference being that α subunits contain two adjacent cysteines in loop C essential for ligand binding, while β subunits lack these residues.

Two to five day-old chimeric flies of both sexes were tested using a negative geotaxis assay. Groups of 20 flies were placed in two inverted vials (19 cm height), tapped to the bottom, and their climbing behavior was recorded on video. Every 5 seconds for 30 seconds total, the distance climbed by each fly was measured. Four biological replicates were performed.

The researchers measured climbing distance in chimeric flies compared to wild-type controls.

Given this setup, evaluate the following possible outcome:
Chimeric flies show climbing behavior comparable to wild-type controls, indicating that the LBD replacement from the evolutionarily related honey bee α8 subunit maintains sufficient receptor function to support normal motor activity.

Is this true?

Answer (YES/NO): NO